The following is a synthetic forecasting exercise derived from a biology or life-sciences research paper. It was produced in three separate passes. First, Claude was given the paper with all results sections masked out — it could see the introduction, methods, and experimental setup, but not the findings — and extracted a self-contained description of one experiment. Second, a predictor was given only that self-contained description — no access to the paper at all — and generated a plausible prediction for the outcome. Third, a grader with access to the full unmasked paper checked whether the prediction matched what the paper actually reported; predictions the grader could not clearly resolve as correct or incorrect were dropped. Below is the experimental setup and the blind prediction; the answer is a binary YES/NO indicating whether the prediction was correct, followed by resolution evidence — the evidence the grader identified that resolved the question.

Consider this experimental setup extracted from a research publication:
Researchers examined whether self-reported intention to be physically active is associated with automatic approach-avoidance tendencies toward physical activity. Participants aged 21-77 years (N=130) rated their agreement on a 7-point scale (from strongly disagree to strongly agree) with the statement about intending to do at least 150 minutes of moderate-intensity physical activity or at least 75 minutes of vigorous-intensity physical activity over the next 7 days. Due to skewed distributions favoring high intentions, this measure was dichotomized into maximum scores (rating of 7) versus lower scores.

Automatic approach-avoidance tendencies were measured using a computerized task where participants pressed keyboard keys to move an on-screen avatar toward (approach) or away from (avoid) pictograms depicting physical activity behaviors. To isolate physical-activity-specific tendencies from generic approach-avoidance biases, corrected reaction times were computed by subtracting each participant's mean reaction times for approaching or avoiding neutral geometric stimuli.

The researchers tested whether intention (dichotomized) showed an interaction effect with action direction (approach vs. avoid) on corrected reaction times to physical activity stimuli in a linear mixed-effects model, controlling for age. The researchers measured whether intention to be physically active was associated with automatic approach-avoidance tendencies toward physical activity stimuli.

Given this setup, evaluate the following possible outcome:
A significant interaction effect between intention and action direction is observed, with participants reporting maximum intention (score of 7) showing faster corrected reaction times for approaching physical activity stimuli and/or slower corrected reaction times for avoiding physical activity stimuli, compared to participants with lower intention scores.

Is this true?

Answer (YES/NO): NO